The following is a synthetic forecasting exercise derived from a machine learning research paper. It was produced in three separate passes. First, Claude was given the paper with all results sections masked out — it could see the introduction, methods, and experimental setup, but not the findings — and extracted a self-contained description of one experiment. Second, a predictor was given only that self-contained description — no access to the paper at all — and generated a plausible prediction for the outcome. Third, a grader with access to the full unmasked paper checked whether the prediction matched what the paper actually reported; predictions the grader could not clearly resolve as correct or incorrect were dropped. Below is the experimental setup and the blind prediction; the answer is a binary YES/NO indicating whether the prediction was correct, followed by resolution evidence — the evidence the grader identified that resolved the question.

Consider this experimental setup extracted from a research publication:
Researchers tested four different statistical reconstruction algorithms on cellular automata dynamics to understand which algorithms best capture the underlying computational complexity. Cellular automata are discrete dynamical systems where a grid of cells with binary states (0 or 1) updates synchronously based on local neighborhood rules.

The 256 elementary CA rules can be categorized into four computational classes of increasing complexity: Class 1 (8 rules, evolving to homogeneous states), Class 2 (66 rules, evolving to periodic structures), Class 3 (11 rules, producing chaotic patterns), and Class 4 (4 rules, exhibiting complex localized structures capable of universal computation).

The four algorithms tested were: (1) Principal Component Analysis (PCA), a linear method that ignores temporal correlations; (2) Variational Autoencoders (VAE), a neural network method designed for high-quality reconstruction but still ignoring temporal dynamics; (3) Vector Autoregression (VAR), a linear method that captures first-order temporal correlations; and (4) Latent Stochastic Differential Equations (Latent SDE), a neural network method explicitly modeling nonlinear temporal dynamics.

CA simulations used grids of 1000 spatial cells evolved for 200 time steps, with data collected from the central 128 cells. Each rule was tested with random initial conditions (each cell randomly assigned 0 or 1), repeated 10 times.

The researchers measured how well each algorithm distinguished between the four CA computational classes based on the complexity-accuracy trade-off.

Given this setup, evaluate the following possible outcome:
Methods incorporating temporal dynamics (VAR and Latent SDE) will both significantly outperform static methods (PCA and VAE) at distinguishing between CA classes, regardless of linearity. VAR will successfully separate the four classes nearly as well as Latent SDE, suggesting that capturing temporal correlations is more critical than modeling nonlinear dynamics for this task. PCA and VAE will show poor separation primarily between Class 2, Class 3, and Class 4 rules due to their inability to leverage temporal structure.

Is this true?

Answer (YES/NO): NO